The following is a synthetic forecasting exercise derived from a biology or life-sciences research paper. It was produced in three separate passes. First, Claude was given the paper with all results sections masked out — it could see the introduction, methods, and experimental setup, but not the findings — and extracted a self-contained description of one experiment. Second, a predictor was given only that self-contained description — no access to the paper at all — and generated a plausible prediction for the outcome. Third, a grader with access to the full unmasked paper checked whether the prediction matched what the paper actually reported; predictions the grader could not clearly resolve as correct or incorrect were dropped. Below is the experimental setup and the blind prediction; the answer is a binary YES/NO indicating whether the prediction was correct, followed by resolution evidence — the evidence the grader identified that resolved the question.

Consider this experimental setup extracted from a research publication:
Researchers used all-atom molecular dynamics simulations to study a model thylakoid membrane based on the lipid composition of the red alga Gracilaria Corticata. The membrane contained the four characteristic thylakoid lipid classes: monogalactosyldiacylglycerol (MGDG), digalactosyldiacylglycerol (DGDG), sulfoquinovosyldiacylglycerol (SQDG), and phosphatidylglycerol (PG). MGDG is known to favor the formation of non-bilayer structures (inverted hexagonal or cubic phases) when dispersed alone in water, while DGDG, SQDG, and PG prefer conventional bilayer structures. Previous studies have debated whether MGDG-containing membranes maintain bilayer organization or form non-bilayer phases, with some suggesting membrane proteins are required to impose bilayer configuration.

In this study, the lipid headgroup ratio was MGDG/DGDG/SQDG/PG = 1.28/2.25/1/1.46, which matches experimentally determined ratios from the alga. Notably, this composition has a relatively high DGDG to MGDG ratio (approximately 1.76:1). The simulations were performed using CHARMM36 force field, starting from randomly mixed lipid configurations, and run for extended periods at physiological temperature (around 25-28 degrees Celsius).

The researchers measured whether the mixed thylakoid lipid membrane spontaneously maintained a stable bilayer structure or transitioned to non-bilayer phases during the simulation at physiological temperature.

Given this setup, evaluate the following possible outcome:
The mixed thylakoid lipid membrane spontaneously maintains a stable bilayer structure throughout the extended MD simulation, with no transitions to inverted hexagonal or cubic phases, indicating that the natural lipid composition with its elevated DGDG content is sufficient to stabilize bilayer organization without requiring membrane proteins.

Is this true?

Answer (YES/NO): YES